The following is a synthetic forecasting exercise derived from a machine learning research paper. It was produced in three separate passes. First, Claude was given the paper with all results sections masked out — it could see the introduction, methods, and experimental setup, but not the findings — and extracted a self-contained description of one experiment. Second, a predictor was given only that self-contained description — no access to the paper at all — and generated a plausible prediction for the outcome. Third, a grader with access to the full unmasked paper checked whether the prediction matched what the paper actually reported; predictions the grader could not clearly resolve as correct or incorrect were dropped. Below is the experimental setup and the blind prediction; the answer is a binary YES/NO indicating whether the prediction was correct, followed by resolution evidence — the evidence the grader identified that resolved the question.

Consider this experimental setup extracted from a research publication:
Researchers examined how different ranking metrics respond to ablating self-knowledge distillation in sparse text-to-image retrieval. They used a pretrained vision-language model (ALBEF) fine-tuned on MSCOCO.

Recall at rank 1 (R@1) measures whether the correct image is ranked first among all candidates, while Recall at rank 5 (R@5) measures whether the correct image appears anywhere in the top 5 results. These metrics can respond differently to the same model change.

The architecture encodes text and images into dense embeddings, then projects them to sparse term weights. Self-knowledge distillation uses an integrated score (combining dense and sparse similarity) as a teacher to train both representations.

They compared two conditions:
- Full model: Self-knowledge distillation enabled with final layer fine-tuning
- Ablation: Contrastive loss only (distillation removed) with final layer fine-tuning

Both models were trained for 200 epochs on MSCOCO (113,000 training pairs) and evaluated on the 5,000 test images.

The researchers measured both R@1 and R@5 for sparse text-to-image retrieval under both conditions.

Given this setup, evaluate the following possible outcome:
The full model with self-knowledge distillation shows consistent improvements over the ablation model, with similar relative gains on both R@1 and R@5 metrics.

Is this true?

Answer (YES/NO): NO